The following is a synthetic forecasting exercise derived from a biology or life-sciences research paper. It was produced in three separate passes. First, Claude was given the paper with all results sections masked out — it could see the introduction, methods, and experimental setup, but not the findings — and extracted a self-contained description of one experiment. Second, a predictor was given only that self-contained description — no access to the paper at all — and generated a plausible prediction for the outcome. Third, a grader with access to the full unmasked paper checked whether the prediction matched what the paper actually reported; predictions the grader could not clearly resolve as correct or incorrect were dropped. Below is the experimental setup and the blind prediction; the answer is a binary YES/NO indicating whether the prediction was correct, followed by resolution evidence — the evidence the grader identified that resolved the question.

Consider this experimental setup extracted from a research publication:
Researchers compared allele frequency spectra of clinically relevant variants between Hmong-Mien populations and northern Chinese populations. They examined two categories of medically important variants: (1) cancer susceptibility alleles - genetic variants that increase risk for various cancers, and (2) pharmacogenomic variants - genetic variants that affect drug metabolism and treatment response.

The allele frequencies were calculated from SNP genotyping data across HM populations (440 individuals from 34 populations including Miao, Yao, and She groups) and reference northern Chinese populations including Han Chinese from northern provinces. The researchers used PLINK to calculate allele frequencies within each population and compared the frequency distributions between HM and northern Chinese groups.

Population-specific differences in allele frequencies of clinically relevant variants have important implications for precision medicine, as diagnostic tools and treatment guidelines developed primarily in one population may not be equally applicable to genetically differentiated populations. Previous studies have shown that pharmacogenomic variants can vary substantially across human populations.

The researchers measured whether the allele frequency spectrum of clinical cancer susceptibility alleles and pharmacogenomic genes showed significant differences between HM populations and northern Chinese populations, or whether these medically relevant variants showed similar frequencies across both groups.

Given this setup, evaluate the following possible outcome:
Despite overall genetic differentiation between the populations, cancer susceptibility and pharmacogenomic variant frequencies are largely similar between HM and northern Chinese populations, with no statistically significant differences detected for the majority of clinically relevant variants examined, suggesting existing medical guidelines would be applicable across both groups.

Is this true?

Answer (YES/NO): NO